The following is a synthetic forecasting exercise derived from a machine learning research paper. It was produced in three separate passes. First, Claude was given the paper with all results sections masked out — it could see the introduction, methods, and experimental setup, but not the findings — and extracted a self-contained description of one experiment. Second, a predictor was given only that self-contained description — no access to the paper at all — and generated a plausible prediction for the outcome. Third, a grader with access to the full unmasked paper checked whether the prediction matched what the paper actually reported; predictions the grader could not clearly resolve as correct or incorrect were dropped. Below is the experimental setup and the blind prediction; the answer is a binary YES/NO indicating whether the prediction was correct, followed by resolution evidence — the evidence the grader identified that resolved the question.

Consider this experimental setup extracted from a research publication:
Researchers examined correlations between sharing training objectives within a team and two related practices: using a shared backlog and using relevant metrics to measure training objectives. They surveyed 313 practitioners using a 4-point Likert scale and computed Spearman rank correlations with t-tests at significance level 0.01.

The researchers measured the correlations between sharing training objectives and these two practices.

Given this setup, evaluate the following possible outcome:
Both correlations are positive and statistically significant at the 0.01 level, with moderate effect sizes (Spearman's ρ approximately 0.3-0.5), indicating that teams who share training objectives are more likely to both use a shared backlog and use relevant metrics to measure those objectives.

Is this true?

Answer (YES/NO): YES